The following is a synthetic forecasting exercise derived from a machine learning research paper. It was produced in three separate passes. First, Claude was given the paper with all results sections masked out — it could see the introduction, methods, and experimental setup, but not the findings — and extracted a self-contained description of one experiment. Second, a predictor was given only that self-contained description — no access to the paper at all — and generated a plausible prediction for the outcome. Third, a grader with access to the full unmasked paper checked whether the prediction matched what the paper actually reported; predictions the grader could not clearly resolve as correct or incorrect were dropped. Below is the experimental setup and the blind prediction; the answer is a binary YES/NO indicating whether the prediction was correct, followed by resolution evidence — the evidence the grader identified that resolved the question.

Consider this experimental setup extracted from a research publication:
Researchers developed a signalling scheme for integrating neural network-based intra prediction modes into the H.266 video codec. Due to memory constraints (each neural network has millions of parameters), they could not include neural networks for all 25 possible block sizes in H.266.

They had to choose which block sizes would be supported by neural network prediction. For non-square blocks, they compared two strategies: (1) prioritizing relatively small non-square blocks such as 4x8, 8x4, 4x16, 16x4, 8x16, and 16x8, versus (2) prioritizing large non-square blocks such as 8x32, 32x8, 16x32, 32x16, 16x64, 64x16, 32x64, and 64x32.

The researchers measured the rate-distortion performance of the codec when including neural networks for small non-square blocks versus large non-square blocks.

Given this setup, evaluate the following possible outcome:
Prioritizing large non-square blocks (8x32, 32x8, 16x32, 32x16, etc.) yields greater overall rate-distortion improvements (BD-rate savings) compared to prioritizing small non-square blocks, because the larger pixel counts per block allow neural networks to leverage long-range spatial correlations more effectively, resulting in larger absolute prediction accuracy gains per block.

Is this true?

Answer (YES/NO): NO